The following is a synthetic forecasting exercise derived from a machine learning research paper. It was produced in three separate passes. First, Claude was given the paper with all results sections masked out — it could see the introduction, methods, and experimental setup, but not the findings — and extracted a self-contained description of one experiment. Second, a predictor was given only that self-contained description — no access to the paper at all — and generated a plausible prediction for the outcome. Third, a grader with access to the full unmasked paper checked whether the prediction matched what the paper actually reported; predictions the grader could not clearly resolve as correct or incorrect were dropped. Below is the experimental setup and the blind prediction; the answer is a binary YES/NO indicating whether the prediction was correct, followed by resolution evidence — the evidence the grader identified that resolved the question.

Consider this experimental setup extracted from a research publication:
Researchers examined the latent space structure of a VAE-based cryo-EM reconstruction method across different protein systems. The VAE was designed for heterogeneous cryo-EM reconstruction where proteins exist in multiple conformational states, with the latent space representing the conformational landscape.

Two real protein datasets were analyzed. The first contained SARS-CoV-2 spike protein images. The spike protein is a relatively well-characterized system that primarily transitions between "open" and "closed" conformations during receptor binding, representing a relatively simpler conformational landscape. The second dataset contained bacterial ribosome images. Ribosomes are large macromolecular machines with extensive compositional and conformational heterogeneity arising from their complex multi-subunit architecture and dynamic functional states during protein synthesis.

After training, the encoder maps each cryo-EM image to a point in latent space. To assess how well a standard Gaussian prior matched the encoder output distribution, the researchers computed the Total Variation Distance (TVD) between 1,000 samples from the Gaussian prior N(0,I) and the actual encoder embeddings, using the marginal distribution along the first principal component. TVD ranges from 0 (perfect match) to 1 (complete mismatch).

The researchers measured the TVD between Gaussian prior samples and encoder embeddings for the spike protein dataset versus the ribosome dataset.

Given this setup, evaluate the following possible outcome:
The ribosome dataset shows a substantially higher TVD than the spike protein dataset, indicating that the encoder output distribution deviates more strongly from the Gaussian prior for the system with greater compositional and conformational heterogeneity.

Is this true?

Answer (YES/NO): YES